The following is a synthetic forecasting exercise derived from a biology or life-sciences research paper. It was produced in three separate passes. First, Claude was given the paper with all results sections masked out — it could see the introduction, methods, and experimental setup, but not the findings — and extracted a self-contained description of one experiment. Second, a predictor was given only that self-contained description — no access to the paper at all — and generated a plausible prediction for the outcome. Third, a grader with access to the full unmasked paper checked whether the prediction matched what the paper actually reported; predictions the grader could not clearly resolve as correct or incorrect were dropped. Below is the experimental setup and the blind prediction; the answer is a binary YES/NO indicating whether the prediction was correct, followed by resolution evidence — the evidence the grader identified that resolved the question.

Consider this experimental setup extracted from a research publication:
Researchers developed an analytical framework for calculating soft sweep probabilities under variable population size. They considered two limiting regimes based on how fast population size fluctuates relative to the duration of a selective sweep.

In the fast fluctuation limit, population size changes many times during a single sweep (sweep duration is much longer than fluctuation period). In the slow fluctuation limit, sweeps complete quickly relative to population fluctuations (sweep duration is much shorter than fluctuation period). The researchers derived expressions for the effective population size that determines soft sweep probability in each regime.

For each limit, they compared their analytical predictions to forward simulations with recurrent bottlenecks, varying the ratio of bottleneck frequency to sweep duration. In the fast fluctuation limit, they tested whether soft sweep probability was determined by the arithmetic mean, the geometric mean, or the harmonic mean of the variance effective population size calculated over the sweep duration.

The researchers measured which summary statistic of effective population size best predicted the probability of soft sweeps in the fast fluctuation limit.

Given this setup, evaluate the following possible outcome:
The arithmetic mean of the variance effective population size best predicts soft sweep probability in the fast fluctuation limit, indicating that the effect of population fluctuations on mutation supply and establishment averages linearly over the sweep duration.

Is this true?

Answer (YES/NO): NO